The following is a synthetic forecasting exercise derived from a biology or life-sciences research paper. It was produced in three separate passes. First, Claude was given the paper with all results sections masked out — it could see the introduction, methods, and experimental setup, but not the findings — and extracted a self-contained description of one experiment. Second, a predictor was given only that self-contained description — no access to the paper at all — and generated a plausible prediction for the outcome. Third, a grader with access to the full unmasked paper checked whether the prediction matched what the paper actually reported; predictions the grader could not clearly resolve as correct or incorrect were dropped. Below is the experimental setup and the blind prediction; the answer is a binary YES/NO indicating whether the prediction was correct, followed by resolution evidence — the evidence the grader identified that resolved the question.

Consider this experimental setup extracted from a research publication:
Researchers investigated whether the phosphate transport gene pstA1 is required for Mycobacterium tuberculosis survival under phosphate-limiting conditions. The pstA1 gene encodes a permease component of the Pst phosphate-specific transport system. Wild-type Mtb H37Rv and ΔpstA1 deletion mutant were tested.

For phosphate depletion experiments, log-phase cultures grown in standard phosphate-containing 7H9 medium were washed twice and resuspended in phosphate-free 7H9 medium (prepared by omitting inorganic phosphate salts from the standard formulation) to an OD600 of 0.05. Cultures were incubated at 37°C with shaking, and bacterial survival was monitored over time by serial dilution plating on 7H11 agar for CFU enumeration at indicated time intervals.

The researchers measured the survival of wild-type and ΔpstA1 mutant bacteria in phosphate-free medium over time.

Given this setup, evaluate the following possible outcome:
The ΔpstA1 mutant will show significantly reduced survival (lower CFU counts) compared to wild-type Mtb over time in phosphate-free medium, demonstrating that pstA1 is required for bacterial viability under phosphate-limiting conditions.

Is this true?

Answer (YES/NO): YES